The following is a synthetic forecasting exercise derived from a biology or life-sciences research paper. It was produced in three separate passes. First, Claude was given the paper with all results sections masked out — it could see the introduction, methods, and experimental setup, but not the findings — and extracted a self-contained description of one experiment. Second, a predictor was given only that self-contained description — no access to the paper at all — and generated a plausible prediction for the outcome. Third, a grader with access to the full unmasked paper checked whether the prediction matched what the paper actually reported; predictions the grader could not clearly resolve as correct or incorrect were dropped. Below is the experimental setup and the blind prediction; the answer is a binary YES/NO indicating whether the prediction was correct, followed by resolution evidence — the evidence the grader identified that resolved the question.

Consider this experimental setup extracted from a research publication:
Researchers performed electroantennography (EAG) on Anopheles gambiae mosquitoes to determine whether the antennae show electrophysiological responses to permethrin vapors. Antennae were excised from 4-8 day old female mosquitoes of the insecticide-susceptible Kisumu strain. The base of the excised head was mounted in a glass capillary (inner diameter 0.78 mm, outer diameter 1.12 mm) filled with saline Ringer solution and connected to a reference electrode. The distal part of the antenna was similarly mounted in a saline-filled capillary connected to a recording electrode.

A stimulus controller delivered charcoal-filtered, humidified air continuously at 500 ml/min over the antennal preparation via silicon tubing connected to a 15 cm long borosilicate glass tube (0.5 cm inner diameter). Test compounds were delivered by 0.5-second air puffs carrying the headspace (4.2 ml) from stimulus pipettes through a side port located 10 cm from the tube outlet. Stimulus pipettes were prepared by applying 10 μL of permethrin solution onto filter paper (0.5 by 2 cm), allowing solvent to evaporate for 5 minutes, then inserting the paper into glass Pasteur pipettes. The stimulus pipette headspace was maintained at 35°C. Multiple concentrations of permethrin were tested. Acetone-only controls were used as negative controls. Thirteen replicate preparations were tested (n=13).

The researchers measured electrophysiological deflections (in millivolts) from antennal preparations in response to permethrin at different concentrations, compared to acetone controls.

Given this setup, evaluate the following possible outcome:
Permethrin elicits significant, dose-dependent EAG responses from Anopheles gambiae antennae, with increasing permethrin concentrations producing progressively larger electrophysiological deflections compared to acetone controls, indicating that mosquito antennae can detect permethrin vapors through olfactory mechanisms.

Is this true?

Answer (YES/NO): YES